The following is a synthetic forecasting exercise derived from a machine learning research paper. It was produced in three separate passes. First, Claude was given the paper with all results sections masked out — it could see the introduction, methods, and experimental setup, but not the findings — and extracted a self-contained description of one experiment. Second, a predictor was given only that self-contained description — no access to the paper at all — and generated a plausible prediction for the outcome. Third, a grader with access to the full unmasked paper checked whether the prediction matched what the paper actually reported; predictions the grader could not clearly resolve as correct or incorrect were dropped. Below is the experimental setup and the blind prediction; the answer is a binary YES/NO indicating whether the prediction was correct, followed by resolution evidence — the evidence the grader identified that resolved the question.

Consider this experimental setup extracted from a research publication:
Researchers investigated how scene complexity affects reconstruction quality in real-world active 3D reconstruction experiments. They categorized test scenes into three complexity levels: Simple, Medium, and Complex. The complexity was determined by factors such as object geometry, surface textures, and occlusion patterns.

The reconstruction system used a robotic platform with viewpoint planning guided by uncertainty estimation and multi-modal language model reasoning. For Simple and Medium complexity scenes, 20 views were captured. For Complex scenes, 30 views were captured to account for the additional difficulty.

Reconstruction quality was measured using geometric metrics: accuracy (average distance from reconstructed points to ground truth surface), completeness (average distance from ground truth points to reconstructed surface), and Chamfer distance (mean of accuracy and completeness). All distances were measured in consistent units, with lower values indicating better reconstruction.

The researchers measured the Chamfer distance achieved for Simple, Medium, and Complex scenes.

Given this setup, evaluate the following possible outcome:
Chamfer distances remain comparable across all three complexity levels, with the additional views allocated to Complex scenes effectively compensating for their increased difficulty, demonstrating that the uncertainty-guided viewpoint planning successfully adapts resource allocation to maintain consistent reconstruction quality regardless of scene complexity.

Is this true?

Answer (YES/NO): NO